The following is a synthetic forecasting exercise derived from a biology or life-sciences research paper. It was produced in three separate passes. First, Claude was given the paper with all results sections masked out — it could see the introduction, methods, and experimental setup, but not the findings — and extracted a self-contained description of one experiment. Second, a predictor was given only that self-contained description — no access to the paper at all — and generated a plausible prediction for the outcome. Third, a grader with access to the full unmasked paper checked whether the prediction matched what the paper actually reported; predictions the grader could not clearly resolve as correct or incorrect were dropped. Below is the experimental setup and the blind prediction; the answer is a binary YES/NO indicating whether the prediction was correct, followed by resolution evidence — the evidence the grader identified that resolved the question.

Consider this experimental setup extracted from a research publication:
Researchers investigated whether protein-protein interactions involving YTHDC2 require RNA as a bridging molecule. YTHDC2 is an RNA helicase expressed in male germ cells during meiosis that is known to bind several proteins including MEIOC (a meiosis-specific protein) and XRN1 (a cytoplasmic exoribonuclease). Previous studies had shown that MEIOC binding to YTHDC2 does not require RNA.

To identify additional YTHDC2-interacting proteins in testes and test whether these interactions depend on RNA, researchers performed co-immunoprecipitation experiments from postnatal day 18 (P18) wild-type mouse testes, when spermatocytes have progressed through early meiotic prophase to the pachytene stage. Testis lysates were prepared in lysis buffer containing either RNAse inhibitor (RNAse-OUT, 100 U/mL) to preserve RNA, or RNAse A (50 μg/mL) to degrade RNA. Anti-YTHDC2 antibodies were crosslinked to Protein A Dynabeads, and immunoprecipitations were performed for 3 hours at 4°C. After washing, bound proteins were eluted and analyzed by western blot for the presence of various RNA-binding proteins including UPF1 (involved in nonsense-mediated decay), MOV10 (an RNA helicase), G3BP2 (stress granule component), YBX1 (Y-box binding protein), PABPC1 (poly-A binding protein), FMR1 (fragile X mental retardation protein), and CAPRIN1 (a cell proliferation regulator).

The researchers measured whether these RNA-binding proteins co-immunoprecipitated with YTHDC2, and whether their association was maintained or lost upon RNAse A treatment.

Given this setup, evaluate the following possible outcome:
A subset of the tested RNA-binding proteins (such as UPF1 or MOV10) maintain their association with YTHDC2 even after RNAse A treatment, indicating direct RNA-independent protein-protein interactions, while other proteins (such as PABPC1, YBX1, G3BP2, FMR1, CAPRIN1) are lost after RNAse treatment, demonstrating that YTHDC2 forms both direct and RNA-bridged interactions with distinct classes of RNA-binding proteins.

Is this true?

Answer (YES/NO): NO